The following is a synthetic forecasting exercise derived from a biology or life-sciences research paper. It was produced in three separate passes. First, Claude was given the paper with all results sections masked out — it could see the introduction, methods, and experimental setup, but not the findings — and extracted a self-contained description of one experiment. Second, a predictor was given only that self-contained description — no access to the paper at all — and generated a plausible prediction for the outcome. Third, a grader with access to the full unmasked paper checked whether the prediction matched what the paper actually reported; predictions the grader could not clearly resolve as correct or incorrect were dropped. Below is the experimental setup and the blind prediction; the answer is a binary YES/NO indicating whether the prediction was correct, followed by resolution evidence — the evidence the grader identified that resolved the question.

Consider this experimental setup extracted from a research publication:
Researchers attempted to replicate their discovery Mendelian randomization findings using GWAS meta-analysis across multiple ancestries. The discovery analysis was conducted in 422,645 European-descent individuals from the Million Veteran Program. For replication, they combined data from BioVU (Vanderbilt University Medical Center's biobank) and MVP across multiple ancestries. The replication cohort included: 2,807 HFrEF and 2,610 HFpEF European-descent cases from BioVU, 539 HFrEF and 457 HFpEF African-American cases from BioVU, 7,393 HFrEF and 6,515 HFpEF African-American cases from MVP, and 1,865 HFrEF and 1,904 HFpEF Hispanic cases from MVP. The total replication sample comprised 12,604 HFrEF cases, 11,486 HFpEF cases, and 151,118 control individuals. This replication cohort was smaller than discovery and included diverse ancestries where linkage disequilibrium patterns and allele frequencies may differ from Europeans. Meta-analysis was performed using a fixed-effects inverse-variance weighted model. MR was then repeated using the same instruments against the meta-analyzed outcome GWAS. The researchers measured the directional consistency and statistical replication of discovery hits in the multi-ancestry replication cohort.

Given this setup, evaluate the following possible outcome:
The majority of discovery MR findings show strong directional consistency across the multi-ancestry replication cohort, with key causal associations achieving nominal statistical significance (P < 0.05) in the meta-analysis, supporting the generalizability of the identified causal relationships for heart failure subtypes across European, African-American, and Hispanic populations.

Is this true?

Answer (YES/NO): NO